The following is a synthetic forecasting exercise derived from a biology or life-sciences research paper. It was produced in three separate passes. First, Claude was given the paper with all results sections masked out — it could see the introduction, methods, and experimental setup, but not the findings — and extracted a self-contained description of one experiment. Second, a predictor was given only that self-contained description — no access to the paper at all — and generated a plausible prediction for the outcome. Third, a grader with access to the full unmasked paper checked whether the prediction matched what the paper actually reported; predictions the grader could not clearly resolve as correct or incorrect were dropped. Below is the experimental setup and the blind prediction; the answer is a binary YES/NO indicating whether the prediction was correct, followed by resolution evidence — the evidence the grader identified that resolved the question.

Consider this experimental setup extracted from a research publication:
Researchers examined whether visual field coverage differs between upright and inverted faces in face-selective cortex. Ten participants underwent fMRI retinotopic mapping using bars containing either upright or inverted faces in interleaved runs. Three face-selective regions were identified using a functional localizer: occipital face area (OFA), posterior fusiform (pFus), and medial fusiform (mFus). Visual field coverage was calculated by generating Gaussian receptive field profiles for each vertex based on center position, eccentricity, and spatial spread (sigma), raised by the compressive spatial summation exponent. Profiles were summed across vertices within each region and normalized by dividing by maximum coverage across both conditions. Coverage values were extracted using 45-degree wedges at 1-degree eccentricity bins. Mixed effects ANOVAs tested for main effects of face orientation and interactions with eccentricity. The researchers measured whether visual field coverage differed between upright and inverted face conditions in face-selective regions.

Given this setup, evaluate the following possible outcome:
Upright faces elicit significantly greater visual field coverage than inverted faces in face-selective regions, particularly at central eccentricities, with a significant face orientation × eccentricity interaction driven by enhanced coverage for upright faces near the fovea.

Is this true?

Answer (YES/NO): NO